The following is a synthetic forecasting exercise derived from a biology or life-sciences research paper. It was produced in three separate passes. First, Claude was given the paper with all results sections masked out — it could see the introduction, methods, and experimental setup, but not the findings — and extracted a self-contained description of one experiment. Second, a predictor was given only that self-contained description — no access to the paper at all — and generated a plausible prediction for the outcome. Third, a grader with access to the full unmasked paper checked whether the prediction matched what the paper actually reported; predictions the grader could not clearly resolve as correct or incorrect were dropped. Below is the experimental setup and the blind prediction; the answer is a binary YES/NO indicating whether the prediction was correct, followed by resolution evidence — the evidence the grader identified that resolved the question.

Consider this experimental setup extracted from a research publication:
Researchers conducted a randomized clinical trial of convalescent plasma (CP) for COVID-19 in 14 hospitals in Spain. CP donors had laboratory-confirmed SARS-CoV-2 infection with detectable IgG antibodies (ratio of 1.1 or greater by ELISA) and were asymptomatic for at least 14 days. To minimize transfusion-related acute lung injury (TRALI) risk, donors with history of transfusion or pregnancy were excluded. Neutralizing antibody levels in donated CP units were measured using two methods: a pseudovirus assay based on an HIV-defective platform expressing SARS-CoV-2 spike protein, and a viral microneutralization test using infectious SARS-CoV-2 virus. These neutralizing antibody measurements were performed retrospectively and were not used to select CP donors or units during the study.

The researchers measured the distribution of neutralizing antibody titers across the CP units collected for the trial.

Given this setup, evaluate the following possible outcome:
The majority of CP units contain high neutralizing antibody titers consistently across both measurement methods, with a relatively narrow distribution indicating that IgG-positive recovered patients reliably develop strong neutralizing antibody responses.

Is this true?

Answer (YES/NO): NO